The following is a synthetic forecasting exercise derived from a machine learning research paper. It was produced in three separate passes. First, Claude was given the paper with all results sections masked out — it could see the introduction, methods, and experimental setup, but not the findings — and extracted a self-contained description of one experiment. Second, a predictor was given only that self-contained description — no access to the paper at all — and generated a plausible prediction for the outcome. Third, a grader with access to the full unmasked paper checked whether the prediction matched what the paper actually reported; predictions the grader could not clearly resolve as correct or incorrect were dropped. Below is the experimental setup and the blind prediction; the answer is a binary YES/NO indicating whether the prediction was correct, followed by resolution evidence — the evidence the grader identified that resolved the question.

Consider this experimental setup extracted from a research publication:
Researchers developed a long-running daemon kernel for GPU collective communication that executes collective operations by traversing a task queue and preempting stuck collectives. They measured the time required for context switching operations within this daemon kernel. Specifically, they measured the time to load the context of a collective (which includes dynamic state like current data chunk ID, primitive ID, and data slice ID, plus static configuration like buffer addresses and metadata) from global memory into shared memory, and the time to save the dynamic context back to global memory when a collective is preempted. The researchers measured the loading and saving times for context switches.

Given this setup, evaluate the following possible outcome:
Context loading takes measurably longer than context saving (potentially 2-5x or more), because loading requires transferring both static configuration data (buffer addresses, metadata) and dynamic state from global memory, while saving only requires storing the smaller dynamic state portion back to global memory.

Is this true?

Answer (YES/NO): YES